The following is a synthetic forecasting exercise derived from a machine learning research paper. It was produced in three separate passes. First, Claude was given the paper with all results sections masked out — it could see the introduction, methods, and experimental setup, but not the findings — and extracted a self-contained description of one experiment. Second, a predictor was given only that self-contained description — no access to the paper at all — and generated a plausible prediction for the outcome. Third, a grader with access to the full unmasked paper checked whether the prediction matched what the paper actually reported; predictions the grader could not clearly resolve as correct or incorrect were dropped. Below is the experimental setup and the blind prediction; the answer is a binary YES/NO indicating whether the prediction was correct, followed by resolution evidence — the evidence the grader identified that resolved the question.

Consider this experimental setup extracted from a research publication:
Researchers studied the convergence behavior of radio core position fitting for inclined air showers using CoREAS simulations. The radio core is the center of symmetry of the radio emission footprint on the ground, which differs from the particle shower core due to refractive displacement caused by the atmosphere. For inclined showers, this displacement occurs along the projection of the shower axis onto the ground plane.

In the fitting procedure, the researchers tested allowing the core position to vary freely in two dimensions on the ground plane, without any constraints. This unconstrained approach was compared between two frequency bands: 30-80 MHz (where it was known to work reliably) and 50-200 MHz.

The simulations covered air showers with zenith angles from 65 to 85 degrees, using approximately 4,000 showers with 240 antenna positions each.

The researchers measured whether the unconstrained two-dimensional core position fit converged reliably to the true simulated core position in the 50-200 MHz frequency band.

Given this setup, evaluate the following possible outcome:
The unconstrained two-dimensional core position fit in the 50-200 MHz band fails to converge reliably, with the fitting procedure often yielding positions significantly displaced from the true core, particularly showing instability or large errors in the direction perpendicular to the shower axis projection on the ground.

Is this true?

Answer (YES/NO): YES